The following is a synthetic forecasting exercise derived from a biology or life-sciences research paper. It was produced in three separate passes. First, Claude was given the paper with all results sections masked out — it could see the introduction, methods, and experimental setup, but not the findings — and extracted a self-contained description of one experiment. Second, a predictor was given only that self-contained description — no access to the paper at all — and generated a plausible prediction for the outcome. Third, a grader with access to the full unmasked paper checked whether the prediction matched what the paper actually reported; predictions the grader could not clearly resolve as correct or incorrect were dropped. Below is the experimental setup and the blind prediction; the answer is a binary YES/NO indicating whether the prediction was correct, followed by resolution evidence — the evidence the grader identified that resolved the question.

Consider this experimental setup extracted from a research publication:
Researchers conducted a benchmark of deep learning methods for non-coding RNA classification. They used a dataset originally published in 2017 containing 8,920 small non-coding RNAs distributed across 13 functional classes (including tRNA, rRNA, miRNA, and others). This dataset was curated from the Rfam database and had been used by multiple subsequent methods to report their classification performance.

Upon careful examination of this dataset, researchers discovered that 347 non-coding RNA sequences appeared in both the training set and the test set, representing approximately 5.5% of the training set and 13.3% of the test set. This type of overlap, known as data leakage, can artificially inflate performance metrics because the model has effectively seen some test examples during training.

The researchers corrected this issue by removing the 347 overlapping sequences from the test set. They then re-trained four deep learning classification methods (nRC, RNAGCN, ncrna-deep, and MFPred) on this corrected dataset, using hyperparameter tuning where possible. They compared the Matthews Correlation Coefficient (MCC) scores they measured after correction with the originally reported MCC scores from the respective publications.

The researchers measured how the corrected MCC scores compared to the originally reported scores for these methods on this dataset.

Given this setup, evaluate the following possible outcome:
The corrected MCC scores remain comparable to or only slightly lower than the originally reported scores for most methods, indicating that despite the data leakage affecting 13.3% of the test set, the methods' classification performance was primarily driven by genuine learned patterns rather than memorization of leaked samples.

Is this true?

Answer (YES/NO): NO